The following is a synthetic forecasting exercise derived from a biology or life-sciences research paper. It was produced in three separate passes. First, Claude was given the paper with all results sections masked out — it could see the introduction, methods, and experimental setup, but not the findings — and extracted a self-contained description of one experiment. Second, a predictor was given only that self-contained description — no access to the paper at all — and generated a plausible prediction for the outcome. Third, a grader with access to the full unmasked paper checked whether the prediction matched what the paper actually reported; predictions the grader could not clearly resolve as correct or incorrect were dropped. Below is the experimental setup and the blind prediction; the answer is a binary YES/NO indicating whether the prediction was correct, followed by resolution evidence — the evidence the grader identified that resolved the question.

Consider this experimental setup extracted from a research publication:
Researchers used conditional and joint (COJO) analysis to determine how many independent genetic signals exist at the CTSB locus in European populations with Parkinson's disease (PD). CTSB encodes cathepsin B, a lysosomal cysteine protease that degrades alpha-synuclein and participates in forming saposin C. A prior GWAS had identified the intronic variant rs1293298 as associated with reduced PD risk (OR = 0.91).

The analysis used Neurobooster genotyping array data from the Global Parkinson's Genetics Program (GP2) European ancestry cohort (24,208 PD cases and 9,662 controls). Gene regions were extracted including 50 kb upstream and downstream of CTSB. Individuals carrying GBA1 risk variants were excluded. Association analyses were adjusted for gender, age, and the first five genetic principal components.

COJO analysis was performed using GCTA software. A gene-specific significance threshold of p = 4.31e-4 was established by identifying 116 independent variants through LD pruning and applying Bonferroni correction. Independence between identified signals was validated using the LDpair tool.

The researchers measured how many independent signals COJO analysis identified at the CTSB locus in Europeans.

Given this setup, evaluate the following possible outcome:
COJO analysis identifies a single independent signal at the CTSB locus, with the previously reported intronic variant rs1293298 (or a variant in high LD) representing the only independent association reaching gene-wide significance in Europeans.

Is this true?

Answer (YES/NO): YES